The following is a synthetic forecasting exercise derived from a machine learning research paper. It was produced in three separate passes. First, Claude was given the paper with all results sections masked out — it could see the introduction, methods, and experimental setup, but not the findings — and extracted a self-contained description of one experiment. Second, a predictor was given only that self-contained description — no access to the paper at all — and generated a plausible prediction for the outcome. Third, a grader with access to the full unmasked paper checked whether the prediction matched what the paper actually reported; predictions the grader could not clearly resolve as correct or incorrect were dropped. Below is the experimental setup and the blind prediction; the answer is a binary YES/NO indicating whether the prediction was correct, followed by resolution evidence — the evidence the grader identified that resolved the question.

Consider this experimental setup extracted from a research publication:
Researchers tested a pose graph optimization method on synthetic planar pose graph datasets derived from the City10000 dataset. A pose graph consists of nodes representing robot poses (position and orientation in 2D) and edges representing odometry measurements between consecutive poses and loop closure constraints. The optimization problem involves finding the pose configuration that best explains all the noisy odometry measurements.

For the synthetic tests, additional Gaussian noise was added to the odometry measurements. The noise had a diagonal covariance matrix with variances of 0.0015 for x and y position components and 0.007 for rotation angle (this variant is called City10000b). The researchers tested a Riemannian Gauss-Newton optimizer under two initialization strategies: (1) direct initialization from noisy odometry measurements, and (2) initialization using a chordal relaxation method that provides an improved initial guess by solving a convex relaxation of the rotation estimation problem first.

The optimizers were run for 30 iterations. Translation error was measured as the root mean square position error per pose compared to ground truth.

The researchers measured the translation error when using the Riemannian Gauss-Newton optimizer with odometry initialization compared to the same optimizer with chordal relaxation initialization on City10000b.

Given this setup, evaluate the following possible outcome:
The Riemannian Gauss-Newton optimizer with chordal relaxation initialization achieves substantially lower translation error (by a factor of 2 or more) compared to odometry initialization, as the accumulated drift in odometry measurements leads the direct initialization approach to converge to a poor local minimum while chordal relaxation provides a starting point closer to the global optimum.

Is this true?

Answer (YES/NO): YES